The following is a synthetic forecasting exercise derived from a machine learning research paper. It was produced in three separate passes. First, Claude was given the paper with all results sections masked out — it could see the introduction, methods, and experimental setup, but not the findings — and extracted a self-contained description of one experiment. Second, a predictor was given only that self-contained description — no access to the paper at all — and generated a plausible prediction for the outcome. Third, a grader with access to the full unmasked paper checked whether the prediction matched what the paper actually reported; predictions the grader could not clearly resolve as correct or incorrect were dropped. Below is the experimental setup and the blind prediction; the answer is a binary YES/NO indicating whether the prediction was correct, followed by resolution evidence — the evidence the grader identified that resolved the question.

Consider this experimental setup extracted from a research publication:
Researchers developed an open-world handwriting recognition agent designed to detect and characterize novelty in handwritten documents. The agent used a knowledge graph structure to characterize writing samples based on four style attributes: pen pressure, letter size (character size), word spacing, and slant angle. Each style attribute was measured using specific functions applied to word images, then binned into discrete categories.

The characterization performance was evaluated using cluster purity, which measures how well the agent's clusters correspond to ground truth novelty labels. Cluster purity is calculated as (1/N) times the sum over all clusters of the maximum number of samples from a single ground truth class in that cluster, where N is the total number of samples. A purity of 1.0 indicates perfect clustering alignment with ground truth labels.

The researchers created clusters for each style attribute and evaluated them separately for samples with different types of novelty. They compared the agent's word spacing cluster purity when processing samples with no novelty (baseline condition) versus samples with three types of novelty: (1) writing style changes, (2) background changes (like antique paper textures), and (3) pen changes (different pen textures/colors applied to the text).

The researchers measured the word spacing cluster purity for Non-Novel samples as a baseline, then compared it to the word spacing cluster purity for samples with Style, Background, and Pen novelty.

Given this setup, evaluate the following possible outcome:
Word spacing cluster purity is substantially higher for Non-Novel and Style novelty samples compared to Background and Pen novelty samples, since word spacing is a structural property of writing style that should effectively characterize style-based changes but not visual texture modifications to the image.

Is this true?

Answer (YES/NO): NO